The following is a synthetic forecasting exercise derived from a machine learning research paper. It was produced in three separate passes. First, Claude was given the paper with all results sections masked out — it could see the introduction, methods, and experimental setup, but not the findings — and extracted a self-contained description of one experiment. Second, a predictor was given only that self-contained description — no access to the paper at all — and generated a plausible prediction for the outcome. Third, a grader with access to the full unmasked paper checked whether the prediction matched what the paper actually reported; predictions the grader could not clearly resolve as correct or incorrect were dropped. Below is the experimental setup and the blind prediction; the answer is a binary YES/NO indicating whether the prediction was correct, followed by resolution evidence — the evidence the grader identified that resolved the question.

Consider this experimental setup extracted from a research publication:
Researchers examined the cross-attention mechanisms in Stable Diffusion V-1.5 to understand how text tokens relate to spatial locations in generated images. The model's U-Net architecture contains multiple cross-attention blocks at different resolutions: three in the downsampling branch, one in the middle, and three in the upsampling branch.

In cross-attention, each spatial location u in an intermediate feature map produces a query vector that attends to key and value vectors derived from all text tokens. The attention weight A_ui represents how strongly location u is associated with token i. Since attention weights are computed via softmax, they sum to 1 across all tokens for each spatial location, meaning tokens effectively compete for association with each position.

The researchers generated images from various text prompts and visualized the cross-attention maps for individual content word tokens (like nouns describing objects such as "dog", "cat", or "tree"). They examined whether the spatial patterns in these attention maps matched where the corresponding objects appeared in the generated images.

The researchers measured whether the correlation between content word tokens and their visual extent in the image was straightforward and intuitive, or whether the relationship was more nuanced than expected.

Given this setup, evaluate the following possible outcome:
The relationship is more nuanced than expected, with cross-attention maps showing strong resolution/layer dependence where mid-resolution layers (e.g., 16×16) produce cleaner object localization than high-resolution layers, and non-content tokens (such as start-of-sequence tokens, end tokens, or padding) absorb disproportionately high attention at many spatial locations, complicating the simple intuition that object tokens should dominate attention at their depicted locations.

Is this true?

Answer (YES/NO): YES